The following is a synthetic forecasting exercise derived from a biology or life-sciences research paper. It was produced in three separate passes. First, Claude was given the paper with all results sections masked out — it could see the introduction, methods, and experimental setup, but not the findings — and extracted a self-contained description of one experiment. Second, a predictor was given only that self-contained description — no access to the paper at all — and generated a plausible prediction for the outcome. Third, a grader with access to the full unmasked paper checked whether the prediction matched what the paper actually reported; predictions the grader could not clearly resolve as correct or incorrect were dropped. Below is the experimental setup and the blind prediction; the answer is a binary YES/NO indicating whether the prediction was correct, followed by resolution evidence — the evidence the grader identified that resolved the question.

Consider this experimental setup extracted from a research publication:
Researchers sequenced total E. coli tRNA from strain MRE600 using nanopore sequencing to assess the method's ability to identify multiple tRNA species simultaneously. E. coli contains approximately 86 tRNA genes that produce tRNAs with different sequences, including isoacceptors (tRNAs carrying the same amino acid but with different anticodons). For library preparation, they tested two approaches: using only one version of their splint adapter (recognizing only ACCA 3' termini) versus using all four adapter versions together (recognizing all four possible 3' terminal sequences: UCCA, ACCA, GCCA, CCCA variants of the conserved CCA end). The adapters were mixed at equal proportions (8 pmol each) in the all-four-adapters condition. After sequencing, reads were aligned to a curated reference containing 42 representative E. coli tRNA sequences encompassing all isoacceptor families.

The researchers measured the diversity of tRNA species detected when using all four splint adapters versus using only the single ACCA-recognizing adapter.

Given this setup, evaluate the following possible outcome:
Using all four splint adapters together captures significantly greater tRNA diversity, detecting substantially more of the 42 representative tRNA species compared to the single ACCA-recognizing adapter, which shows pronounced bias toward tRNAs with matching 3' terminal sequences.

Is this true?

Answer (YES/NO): NO